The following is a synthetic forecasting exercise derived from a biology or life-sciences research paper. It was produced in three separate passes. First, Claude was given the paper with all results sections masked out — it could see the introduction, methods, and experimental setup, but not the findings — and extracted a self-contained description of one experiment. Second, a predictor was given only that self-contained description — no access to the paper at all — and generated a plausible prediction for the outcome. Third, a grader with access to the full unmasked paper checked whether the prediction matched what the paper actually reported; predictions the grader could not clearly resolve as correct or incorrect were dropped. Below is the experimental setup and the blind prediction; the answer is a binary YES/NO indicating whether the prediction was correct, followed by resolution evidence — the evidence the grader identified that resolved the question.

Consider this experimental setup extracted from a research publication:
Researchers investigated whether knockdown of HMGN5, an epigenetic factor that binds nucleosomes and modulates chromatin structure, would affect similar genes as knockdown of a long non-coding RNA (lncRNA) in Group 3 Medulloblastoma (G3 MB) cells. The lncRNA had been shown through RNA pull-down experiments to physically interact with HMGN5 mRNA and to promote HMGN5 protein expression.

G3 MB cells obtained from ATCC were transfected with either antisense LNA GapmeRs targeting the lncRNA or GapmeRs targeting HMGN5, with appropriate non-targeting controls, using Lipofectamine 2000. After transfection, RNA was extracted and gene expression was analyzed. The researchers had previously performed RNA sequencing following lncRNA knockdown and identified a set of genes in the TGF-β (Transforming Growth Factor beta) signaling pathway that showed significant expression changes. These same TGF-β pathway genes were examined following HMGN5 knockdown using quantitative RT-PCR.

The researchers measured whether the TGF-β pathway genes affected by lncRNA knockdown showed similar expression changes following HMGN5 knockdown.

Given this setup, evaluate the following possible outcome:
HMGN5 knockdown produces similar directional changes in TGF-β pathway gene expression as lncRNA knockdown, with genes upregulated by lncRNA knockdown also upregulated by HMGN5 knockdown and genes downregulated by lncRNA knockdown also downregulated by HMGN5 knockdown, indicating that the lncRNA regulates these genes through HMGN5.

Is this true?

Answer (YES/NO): YES